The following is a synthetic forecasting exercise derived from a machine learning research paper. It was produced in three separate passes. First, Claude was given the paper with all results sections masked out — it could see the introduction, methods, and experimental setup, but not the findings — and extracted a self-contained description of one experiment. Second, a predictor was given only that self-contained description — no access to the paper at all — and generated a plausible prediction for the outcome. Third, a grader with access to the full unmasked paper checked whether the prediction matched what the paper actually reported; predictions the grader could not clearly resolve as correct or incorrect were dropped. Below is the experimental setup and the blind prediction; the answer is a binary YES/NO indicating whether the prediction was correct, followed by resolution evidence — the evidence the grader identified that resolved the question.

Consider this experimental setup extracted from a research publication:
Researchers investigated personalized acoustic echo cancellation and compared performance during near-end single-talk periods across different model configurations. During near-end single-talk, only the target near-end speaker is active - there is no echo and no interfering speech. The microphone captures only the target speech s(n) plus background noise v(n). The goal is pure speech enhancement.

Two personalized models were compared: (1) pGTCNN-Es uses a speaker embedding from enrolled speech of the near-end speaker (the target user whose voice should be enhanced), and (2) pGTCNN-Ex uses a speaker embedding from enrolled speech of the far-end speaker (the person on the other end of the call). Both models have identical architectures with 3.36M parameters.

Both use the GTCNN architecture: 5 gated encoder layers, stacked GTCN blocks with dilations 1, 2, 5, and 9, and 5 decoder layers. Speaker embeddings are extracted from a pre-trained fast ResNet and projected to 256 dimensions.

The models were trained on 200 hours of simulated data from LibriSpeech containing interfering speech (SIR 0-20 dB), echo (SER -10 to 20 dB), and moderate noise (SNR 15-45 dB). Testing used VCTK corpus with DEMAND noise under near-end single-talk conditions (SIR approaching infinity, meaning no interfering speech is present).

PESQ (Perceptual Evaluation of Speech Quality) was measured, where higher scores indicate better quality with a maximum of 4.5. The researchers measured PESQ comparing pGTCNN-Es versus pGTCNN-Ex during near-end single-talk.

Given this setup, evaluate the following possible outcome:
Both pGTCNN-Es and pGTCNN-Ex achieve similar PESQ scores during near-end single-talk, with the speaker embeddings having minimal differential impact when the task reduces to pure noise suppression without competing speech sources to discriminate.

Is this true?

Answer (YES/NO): YES